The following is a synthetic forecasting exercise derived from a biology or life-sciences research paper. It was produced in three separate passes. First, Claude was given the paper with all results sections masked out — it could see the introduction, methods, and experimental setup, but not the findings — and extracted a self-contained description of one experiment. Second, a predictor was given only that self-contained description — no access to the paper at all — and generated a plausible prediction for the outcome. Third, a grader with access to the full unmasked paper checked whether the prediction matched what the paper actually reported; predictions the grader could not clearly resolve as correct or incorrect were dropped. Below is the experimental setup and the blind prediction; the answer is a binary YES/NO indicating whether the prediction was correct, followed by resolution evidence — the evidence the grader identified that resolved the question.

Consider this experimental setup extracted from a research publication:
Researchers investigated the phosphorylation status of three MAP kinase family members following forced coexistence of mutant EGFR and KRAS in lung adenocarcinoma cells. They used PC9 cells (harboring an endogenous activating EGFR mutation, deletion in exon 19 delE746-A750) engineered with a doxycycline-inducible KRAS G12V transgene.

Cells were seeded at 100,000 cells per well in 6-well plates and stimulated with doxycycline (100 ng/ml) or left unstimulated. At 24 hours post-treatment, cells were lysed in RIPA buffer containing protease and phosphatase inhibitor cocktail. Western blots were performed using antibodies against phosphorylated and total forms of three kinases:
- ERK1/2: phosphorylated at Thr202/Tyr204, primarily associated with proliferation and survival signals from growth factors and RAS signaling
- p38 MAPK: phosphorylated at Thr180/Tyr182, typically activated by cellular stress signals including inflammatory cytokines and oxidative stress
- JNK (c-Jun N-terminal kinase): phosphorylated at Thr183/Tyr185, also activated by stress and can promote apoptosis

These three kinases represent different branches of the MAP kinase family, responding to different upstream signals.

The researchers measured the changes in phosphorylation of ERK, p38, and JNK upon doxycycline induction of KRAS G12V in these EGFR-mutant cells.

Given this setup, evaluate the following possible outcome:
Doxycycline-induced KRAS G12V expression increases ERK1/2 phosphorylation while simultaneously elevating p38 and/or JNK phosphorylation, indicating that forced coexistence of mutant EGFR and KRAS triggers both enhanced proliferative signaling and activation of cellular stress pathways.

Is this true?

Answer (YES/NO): NO